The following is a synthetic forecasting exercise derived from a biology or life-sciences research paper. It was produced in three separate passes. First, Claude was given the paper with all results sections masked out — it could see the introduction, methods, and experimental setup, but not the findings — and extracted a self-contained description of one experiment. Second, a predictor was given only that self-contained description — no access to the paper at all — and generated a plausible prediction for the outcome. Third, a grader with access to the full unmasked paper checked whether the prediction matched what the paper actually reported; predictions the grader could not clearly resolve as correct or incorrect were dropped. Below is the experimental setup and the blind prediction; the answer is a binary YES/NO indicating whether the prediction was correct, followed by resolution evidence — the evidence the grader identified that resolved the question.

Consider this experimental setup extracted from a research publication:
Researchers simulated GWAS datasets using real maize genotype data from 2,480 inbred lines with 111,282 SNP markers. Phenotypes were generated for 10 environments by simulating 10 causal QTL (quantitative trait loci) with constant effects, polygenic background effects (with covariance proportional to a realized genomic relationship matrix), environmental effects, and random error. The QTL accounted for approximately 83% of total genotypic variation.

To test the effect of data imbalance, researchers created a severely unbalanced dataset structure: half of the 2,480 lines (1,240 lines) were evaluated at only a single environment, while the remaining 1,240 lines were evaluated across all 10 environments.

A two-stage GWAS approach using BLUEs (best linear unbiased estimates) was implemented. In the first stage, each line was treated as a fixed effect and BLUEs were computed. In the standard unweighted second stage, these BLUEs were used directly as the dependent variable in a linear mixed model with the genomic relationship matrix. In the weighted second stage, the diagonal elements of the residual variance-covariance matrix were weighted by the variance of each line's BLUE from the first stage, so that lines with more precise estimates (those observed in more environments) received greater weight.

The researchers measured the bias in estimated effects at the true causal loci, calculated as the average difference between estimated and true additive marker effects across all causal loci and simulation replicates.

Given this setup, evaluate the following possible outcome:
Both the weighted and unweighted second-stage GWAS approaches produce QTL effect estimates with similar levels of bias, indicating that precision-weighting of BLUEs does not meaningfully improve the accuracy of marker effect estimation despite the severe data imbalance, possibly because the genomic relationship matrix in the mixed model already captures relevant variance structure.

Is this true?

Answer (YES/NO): YES